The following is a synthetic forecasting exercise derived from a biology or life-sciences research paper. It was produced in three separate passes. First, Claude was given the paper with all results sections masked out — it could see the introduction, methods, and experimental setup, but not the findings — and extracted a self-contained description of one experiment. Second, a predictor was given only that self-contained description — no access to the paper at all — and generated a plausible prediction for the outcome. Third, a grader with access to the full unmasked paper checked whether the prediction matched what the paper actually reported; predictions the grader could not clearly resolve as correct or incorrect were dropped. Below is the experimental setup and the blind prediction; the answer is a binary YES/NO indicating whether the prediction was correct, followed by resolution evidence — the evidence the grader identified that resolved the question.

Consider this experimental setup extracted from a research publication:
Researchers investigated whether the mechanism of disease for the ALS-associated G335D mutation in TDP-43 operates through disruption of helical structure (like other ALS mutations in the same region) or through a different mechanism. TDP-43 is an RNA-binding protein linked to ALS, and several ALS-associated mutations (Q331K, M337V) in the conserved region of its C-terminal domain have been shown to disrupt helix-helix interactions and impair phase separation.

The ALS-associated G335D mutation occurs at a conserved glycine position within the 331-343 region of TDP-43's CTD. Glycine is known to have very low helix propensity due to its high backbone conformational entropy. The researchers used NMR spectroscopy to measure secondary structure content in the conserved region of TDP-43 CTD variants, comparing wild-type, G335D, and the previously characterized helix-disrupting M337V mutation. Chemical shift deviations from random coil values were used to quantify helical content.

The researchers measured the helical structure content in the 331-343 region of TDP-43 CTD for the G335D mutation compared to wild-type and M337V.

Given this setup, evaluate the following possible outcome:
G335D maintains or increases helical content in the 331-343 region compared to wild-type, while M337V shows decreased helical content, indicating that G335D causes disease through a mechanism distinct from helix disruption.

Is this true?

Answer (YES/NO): YES